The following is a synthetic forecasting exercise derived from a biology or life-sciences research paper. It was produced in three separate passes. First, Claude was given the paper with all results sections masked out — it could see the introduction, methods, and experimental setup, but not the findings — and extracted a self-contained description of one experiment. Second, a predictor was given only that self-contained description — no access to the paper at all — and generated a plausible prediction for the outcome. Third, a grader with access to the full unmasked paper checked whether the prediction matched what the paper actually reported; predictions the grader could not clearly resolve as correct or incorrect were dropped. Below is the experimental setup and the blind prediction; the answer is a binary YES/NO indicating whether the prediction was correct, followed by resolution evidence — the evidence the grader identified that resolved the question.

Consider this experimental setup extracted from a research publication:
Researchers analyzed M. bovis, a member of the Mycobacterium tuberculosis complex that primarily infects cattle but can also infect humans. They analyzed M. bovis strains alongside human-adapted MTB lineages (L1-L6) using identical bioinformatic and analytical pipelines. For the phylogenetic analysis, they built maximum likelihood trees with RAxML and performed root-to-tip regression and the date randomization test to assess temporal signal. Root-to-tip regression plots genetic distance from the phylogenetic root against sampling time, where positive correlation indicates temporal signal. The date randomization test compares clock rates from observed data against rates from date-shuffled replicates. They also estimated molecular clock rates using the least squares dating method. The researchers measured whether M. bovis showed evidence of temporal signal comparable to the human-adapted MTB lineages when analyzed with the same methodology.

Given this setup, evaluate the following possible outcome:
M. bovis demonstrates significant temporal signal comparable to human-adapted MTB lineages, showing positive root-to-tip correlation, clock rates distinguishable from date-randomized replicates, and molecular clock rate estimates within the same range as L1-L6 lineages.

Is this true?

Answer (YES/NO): YES